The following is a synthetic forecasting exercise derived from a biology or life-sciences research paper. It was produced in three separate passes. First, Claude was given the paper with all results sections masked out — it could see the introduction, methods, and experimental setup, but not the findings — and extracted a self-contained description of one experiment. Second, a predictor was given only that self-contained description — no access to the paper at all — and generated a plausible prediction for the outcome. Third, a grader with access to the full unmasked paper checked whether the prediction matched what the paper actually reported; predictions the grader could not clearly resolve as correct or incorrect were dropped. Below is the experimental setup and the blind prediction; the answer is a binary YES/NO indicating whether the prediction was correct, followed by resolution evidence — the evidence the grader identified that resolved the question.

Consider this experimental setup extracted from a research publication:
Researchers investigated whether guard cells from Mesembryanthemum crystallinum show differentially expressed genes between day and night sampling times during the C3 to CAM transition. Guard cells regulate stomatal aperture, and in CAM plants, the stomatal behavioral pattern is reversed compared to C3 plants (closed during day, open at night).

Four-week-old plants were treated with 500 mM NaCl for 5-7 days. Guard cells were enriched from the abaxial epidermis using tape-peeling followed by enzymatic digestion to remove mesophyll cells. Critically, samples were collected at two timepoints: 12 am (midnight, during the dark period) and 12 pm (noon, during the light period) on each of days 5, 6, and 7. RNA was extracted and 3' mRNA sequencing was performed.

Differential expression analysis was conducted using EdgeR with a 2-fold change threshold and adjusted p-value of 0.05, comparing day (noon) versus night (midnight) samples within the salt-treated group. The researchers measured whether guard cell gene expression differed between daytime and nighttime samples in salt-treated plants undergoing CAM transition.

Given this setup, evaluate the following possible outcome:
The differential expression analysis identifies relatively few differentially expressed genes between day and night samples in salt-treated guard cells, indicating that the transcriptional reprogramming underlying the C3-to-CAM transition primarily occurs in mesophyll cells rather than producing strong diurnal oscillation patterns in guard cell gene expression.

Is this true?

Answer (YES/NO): NO